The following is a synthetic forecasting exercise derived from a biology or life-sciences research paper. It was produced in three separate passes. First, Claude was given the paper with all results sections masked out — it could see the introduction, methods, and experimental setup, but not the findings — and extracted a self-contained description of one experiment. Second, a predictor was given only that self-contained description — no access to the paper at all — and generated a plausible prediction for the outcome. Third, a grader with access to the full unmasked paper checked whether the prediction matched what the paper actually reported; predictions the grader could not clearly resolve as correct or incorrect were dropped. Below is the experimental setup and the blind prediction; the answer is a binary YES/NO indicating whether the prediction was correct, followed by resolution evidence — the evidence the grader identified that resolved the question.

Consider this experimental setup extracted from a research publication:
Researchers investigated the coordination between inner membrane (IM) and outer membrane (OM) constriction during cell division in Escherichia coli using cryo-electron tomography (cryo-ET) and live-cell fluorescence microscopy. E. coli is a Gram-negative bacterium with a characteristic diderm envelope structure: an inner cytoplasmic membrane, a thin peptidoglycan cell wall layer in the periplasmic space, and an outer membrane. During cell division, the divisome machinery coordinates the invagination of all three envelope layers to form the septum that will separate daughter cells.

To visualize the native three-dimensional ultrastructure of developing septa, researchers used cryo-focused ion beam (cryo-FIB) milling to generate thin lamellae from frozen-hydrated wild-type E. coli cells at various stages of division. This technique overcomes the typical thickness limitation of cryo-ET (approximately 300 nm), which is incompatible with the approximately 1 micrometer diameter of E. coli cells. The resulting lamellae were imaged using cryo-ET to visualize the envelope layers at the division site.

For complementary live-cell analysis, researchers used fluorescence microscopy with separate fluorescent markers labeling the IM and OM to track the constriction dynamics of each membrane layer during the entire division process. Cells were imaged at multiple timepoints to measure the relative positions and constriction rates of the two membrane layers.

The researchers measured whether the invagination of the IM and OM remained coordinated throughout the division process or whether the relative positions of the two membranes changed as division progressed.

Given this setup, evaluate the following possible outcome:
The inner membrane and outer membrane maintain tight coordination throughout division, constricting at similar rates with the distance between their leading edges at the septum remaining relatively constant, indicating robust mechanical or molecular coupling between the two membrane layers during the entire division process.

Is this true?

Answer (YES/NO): NO